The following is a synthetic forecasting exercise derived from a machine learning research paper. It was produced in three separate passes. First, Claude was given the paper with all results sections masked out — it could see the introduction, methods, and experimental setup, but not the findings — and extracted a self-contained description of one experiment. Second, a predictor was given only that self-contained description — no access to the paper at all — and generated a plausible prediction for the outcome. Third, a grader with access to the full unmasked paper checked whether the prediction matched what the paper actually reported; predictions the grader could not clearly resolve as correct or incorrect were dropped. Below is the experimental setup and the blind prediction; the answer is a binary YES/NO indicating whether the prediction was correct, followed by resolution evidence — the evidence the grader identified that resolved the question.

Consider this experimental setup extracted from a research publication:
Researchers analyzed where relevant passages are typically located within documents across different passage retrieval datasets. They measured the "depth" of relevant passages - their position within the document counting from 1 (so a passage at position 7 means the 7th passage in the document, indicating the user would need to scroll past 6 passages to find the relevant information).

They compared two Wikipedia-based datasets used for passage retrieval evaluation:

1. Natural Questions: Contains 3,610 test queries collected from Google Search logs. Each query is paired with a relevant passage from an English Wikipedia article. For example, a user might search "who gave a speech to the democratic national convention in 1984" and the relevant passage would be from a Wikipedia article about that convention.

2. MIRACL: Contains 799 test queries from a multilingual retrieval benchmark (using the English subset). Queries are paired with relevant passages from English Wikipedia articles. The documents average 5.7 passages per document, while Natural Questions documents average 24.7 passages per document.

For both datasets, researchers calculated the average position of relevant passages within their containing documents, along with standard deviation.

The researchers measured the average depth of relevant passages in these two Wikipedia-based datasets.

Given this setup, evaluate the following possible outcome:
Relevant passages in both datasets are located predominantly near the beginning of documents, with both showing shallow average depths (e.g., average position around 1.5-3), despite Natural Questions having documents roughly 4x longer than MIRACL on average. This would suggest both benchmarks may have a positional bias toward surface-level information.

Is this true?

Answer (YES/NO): NO